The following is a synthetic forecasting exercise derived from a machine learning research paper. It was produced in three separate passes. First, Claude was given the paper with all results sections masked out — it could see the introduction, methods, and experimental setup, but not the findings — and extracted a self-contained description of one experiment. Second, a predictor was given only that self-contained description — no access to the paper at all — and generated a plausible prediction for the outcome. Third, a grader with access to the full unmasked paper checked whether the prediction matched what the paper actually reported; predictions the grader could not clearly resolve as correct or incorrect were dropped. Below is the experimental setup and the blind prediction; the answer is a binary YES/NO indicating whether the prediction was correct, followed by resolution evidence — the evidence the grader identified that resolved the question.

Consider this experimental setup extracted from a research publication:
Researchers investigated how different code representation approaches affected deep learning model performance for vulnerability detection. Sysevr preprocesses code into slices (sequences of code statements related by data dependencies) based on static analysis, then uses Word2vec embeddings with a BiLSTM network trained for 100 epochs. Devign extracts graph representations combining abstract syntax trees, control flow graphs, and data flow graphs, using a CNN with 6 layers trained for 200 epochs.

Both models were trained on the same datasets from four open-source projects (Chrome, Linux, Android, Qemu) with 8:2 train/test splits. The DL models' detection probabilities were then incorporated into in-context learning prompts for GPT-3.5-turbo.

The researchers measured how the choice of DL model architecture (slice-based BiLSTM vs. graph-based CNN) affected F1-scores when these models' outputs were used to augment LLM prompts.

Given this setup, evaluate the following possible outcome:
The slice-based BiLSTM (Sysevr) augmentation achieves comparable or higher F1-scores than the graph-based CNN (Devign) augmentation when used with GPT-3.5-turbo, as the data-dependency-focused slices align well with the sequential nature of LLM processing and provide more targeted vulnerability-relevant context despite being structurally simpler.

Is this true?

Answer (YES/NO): NO